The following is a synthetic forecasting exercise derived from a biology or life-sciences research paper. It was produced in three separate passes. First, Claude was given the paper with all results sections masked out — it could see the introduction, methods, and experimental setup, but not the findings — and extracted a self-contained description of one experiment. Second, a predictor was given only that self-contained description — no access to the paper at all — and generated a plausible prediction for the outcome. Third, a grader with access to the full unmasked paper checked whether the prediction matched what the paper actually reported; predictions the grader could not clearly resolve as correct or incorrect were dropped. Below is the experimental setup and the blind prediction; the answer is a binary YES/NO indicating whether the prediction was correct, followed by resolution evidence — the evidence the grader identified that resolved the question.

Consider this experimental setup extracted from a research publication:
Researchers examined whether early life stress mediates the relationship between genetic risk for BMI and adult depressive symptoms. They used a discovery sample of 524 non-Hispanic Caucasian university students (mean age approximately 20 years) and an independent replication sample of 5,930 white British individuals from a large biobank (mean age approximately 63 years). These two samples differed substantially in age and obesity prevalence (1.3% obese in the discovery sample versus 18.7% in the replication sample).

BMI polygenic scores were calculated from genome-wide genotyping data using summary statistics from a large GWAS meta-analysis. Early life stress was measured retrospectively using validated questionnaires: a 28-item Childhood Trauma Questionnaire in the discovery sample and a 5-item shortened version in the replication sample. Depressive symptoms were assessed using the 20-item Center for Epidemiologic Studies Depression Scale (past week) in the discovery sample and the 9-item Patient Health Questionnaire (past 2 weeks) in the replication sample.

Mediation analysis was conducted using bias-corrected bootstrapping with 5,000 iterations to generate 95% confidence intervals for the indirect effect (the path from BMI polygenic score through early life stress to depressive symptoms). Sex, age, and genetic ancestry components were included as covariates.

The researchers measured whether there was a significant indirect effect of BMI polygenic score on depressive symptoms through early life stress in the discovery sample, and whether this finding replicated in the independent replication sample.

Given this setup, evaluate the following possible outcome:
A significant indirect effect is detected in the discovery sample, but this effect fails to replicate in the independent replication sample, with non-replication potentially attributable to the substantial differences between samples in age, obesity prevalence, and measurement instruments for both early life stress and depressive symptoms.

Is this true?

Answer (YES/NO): NO